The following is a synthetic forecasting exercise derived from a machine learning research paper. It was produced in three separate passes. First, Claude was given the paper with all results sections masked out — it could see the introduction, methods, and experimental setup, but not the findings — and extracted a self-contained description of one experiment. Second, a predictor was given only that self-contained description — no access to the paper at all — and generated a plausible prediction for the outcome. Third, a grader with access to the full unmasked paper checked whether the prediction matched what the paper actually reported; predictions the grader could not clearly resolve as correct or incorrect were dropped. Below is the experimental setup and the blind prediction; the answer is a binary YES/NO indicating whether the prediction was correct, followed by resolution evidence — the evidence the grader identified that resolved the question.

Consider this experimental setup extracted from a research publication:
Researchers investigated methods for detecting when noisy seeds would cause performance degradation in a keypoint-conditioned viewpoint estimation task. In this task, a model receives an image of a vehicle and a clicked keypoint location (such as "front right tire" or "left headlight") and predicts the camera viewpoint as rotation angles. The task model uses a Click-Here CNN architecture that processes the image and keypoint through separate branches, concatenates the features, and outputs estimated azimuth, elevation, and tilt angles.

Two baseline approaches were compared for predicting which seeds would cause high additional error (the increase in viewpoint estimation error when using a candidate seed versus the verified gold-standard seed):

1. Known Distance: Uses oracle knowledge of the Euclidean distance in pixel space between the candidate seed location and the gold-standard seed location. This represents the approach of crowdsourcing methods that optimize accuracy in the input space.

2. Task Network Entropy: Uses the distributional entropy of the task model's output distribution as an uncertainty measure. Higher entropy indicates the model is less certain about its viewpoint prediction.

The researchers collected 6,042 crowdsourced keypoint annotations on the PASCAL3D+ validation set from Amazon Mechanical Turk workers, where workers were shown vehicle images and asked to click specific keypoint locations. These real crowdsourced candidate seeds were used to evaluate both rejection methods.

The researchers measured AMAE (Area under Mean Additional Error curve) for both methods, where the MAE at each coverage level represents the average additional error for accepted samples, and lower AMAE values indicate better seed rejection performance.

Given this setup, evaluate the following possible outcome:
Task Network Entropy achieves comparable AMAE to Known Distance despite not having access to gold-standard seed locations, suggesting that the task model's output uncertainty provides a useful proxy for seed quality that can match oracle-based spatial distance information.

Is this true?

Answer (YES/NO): YES